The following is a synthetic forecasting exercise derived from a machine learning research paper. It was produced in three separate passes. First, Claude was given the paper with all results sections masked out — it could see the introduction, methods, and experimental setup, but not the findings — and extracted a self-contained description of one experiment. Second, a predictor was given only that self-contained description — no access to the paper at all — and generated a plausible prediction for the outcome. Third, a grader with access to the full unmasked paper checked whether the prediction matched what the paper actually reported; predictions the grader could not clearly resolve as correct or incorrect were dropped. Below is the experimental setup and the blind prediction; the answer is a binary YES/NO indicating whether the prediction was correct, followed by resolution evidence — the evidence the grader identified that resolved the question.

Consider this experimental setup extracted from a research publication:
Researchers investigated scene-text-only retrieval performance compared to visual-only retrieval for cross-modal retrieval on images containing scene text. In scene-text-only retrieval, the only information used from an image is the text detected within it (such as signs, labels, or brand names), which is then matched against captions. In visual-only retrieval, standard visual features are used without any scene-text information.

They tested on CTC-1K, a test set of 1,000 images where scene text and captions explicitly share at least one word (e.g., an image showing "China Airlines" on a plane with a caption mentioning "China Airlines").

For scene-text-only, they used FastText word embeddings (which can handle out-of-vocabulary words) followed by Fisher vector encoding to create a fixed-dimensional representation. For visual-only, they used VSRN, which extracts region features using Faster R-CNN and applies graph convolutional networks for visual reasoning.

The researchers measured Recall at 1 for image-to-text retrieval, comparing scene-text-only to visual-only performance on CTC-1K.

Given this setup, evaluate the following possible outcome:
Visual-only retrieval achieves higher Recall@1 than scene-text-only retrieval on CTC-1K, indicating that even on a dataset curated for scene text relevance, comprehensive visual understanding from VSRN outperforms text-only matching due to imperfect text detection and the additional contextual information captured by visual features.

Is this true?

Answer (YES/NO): YES